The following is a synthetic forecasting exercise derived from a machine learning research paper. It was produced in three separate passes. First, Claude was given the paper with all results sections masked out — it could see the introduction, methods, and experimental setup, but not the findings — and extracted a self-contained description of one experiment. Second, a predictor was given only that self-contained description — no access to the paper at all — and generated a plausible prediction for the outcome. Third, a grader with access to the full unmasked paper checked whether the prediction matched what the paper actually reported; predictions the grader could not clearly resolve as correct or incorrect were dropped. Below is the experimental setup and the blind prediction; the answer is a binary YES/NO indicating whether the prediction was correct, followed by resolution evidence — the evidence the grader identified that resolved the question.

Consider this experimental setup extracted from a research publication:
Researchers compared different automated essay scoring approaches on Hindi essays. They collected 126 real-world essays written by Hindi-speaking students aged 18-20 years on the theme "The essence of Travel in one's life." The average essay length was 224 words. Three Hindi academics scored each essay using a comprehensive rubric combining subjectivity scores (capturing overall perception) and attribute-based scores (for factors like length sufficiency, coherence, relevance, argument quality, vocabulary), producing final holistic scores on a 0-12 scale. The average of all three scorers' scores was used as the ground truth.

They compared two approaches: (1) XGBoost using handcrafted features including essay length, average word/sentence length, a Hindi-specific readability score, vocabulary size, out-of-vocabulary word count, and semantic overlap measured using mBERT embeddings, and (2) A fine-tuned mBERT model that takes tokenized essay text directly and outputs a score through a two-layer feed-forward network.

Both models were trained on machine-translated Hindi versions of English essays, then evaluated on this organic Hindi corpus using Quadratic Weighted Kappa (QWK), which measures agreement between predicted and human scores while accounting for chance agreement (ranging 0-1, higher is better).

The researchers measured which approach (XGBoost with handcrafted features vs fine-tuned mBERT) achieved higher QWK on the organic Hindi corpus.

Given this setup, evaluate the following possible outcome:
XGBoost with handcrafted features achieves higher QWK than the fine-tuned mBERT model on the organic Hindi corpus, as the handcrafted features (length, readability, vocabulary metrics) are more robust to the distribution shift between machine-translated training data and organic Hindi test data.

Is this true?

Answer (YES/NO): NO